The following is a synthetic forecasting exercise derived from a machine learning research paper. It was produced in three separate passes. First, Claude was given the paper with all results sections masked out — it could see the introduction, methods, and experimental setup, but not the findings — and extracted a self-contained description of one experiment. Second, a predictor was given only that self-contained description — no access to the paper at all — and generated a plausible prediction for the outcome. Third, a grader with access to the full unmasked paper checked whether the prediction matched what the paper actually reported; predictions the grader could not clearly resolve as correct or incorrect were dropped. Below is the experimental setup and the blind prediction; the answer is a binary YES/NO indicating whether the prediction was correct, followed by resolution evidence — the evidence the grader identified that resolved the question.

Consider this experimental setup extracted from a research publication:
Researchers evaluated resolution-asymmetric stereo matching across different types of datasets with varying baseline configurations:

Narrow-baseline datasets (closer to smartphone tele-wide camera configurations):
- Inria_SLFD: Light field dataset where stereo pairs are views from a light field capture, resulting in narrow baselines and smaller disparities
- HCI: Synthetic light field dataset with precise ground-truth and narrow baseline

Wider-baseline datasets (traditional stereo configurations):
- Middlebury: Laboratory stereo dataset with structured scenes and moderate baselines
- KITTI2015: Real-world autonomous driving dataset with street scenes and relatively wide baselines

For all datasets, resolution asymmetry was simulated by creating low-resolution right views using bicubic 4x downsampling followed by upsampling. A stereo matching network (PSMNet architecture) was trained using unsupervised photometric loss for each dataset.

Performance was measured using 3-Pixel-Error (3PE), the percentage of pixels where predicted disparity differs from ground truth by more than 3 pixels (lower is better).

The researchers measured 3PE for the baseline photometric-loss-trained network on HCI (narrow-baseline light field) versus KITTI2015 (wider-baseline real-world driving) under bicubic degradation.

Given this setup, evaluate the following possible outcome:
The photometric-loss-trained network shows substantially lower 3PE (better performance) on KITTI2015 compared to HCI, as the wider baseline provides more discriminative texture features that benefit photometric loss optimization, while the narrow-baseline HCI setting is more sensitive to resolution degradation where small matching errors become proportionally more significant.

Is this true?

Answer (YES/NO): NO